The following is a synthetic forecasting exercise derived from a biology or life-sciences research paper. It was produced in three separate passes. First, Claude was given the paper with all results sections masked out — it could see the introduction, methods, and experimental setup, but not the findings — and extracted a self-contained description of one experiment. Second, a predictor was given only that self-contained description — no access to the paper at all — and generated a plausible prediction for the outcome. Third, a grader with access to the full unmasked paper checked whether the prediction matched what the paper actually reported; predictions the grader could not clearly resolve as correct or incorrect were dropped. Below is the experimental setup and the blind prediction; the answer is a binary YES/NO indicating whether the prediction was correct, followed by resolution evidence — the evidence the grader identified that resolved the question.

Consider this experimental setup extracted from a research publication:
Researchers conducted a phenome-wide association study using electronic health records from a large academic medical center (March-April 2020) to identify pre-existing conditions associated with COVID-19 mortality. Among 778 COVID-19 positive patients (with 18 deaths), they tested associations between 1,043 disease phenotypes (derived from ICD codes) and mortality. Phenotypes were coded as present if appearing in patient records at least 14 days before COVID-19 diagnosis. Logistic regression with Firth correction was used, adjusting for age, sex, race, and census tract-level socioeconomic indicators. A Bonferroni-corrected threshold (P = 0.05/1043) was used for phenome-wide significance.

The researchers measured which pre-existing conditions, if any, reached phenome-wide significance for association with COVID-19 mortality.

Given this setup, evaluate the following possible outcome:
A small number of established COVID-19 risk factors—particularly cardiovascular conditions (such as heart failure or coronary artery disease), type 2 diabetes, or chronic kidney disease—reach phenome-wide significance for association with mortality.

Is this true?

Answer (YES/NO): NO